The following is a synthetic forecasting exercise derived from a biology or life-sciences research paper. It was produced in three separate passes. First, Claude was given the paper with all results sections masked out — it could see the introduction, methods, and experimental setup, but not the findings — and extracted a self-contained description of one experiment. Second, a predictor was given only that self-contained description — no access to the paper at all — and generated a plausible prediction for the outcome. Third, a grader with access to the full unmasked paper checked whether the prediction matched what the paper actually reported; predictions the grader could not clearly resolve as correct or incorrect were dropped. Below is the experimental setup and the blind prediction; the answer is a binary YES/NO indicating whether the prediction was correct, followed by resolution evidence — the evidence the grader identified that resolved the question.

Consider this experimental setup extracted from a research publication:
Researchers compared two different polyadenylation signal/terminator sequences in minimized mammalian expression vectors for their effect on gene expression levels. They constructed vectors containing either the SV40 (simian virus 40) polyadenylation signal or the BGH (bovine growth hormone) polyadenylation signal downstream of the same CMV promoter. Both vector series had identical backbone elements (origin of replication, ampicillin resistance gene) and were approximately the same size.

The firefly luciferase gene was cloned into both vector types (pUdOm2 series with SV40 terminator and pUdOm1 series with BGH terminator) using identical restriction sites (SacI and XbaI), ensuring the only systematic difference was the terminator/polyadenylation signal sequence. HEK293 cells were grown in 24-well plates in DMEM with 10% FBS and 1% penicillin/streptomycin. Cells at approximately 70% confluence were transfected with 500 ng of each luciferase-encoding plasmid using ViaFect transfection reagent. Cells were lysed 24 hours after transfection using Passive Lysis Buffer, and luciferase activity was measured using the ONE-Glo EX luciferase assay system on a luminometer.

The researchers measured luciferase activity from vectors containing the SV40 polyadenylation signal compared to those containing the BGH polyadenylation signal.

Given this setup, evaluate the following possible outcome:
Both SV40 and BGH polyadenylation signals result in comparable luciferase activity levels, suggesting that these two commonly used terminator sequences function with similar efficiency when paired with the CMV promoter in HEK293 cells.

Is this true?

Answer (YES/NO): YES